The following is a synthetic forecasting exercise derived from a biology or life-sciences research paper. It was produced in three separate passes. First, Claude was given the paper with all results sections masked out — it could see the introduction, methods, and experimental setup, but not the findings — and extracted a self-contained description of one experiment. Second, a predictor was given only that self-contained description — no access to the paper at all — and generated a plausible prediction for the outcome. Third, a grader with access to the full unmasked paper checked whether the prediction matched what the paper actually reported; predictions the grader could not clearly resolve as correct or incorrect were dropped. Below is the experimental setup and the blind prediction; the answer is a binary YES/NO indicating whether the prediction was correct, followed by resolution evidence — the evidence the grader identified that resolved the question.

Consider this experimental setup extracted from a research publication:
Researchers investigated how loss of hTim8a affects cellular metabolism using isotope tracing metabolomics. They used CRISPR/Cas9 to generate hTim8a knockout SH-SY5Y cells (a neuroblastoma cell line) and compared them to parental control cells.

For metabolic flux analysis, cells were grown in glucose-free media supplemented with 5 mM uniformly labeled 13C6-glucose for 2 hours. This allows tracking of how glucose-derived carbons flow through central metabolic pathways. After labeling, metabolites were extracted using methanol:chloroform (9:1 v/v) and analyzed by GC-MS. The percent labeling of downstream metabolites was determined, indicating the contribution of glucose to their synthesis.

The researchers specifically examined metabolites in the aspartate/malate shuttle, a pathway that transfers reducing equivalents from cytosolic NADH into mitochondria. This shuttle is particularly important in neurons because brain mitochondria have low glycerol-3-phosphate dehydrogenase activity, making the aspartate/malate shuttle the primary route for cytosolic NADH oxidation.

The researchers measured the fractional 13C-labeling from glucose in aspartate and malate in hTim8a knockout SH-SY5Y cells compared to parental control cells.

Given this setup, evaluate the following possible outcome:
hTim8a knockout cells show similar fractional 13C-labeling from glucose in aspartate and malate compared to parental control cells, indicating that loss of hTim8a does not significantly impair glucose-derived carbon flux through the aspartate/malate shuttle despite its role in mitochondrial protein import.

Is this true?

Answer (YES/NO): YES